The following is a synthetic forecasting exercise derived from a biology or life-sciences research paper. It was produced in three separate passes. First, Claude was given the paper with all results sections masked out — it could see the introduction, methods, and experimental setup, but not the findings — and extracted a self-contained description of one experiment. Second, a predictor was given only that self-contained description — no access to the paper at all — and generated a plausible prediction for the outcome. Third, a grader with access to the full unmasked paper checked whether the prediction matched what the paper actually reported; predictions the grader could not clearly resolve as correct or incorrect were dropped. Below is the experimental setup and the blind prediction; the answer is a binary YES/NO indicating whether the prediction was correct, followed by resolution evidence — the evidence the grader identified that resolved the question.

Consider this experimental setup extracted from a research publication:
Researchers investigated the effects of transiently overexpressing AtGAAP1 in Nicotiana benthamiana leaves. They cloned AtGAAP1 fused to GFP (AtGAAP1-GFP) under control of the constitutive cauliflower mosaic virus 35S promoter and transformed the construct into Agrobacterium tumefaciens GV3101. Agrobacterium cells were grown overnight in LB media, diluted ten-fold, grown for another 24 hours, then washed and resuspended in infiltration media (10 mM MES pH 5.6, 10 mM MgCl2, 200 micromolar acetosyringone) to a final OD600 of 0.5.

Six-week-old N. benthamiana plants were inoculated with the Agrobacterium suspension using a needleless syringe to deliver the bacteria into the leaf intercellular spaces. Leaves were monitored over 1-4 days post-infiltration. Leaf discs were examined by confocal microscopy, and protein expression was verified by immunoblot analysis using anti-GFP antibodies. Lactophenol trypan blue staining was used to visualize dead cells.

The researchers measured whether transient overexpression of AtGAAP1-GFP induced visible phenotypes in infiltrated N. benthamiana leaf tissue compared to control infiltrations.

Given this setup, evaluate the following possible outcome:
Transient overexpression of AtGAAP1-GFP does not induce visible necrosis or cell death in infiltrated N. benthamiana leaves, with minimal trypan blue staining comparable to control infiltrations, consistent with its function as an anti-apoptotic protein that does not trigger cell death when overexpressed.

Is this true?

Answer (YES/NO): NO